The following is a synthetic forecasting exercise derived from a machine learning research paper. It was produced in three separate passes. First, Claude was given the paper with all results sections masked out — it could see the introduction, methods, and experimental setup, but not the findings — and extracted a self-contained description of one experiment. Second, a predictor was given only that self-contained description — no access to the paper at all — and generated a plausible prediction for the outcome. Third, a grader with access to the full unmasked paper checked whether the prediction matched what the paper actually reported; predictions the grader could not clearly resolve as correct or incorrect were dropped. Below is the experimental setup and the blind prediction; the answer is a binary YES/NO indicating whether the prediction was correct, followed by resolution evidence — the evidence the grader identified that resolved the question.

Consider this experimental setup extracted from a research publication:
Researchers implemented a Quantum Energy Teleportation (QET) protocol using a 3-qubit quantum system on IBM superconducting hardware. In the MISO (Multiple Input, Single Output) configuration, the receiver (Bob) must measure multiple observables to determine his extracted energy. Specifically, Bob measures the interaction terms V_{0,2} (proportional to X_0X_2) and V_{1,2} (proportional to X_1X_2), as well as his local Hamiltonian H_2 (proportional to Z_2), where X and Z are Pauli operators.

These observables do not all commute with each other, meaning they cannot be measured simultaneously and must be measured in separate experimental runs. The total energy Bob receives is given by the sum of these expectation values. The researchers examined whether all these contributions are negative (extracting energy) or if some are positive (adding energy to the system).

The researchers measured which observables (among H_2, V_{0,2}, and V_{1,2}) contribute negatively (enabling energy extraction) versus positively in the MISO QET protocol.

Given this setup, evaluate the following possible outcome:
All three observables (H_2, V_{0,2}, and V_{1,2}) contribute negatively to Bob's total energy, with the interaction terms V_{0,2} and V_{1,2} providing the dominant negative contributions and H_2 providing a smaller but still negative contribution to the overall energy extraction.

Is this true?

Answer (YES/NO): NO